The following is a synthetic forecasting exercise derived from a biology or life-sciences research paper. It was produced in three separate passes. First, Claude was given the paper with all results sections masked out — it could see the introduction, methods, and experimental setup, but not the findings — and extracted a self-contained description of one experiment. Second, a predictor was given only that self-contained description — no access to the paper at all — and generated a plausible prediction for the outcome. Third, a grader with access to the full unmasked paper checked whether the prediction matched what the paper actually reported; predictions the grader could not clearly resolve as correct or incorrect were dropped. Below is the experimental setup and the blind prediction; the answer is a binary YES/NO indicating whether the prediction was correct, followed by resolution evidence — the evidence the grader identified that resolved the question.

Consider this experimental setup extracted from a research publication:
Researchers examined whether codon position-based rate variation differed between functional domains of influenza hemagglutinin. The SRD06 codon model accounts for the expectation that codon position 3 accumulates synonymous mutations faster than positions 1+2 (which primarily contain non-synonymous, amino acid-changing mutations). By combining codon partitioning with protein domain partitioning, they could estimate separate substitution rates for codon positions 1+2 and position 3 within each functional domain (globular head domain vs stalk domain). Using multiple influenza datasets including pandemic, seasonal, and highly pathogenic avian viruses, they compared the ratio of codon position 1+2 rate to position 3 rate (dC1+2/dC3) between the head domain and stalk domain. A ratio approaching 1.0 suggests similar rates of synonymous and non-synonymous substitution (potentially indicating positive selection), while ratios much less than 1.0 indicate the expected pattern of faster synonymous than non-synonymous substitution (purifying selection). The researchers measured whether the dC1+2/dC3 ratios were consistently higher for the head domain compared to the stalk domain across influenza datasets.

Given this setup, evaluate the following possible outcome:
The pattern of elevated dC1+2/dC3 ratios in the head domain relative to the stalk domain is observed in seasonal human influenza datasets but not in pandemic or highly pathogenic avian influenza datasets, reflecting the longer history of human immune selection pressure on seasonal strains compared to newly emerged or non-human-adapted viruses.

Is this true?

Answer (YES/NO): NO